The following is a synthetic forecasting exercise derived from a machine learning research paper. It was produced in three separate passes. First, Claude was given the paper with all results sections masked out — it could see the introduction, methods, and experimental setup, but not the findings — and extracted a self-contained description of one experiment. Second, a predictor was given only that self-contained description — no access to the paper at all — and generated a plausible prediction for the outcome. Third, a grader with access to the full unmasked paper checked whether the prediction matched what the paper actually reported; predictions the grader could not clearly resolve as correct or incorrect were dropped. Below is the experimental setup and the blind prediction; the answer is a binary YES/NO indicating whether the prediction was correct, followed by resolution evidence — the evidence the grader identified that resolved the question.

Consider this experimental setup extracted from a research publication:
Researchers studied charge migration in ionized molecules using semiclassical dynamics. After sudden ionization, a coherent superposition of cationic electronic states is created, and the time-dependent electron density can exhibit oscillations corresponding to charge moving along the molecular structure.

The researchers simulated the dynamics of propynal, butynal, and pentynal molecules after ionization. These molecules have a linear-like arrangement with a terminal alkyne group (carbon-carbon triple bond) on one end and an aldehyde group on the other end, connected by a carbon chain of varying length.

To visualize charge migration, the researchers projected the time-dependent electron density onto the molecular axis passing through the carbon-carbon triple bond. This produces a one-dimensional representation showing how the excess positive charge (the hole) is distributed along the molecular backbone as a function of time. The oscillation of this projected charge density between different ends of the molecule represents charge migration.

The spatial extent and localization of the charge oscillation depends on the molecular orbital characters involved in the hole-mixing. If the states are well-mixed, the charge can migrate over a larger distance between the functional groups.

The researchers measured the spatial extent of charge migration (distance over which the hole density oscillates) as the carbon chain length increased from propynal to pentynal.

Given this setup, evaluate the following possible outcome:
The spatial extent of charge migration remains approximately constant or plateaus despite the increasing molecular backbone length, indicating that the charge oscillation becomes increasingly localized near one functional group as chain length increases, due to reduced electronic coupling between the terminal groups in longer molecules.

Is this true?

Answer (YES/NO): NO